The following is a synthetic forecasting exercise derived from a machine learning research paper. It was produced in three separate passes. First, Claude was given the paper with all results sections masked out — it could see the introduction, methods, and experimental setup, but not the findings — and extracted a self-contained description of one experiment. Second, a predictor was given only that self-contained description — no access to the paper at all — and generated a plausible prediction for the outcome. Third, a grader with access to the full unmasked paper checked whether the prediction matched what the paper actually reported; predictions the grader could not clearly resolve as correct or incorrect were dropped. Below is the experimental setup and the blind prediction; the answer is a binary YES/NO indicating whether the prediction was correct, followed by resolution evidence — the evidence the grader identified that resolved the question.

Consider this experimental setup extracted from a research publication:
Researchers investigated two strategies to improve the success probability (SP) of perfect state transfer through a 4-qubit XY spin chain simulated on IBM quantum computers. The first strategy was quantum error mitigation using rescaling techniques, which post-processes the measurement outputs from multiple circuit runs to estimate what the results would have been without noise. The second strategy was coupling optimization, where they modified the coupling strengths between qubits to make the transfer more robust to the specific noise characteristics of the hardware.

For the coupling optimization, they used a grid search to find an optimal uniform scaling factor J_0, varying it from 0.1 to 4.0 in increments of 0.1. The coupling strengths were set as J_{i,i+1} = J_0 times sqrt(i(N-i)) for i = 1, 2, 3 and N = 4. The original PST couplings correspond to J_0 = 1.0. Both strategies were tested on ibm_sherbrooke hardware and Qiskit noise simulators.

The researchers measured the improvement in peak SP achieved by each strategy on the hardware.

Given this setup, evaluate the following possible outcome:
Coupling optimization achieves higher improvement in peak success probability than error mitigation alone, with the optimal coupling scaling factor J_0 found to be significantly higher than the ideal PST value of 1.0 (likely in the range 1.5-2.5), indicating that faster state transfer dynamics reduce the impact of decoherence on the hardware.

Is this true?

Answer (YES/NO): NO